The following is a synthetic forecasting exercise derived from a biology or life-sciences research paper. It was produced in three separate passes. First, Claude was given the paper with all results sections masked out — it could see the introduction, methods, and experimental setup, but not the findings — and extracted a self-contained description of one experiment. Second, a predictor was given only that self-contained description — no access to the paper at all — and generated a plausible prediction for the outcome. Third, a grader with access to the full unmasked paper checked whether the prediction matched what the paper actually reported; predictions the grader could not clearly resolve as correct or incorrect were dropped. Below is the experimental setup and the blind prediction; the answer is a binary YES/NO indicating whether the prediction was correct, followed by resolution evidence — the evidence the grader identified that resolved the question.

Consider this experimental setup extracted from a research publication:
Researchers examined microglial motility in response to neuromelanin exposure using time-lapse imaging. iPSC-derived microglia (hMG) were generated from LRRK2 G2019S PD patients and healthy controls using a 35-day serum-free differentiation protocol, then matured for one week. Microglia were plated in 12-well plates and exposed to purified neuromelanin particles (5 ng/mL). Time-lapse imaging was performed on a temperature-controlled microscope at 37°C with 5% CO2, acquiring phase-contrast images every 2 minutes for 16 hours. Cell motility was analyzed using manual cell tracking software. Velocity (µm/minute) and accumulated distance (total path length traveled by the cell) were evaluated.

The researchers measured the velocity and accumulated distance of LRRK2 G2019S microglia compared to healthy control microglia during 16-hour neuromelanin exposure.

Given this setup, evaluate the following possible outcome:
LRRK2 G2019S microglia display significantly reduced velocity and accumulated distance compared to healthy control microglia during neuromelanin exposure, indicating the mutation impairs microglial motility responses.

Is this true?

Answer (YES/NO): NO